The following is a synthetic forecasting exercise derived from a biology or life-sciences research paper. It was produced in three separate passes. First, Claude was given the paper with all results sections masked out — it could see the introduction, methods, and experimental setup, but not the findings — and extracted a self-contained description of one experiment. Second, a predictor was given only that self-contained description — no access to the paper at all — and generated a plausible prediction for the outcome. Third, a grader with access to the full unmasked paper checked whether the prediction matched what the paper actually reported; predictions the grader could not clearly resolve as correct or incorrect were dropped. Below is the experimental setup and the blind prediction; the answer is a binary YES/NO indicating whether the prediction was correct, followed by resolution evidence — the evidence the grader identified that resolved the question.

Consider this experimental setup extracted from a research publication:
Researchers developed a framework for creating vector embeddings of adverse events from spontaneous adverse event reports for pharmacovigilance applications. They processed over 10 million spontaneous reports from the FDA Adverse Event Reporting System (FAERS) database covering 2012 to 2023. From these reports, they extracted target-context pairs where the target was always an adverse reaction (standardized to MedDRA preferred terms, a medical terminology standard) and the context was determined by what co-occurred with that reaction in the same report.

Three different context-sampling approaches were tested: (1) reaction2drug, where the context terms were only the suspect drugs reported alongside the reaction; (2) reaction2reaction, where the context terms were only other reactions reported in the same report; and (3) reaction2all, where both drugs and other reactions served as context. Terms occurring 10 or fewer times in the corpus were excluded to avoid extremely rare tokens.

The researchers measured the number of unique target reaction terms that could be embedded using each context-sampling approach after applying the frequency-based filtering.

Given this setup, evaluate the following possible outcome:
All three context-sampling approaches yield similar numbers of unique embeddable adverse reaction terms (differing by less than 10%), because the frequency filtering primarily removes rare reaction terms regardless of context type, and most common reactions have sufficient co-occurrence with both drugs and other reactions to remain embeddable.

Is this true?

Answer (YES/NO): NO